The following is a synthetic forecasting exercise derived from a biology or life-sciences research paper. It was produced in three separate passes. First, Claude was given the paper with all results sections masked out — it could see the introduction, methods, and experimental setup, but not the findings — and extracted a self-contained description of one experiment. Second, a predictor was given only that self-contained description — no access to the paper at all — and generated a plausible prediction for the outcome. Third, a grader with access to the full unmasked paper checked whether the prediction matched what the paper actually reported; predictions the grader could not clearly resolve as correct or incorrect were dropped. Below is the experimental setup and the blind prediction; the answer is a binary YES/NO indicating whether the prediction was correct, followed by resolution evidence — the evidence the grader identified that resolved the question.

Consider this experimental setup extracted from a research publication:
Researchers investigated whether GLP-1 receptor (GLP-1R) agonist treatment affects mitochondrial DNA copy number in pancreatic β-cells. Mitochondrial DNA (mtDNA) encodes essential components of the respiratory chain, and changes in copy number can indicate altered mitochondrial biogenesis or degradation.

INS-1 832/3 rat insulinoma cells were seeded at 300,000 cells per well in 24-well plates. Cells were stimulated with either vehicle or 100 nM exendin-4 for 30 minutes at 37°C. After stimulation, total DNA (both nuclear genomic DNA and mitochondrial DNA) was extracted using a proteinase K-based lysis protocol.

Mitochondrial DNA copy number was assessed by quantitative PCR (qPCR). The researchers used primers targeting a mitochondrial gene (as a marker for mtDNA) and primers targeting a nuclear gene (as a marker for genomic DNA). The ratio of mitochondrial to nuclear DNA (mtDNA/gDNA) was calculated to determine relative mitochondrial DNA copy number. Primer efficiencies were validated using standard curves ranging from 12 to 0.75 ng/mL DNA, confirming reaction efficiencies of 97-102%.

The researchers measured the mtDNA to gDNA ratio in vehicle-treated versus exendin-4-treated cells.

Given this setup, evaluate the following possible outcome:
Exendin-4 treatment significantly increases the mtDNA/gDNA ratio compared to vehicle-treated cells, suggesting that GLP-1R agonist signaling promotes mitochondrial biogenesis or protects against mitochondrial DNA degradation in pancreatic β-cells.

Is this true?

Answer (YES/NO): NO